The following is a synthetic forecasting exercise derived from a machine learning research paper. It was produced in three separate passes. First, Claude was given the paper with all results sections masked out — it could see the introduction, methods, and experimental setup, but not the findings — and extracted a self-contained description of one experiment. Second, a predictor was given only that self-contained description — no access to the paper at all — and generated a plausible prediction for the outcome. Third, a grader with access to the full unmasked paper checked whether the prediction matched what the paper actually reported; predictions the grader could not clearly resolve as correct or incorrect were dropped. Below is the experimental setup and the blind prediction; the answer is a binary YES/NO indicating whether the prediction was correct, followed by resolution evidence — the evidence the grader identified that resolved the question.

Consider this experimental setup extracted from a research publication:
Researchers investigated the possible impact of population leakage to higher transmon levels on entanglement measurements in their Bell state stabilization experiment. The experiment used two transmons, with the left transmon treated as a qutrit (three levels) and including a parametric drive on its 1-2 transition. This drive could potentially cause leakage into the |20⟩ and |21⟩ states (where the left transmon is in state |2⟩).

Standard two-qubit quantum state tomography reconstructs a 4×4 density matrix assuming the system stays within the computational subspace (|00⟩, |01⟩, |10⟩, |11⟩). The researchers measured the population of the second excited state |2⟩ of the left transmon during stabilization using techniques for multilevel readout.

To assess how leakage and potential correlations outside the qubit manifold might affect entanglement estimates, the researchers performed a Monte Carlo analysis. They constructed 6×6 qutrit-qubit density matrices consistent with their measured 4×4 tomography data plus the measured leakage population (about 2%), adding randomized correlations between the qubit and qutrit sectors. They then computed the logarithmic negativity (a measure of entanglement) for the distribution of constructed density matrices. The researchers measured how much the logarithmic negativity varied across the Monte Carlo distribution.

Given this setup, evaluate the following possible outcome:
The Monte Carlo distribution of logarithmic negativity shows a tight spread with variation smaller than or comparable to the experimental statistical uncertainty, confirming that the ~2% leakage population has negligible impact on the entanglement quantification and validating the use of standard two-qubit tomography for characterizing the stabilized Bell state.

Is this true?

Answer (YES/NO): NO